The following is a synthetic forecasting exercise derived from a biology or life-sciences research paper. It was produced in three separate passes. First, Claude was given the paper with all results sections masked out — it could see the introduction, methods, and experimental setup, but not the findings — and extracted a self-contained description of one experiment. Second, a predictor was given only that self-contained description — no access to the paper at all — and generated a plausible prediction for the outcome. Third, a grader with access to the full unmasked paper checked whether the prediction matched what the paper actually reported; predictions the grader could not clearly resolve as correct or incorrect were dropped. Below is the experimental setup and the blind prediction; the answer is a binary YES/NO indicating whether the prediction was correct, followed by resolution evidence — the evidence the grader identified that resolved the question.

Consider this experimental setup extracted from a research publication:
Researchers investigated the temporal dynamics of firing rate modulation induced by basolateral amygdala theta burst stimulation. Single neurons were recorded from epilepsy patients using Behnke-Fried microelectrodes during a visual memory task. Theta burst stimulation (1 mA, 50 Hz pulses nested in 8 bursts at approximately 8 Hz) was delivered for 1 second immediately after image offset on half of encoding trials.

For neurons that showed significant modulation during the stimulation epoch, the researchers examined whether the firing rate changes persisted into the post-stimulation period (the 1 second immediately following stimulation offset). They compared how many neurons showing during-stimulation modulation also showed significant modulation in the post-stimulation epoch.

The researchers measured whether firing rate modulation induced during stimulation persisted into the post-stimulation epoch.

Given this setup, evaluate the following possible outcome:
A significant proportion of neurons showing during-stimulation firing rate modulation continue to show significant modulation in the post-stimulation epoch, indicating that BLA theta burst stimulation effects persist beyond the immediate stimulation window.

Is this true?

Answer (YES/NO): NO